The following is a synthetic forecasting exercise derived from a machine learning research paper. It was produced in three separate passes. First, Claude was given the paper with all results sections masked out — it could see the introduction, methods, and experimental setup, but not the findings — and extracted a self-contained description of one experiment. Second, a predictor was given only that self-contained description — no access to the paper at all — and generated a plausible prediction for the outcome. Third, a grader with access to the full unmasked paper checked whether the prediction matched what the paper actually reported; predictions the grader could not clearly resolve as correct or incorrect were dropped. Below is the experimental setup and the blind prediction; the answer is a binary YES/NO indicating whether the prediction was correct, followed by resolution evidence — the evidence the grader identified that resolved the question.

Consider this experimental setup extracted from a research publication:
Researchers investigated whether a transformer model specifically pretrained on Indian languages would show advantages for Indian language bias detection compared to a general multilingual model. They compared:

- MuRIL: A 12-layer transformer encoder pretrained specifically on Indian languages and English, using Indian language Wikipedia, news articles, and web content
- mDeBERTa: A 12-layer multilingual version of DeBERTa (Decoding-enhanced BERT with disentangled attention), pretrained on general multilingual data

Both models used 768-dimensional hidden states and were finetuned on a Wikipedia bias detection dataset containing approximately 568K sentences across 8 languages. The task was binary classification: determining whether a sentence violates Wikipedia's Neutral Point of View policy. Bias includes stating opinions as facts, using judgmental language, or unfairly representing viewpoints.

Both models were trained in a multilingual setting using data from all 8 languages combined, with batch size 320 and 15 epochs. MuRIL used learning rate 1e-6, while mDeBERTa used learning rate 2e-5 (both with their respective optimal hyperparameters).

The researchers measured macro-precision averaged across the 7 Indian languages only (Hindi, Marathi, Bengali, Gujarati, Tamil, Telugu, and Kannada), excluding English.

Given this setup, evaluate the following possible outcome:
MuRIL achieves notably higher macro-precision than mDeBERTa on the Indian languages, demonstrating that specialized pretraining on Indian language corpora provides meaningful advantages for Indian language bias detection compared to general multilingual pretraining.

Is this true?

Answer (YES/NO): NO